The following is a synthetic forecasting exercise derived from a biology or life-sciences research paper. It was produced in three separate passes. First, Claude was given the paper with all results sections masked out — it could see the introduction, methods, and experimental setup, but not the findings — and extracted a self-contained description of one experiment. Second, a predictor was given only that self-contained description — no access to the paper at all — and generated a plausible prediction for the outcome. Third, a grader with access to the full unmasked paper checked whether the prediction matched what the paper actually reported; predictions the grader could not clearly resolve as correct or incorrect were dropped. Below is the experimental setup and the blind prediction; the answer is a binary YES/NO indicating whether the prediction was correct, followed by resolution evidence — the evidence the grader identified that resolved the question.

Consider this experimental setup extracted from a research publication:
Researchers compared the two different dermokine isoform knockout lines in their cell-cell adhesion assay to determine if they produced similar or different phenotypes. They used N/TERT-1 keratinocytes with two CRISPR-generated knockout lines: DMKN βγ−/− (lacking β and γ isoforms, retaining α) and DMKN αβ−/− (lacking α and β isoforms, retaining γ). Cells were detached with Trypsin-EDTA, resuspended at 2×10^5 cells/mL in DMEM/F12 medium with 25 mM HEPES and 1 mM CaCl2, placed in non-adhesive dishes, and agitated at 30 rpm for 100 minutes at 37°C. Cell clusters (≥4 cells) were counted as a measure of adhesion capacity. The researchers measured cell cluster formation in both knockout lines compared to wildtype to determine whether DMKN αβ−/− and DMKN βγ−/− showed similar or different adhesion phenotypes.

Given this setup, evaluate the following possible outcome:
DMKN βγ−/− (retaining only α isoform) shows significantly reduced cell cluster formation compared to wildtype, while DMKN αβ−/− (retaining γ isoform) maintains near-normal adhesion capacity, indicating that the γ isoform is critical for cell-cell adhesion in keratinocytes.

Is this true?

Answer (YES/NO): NO